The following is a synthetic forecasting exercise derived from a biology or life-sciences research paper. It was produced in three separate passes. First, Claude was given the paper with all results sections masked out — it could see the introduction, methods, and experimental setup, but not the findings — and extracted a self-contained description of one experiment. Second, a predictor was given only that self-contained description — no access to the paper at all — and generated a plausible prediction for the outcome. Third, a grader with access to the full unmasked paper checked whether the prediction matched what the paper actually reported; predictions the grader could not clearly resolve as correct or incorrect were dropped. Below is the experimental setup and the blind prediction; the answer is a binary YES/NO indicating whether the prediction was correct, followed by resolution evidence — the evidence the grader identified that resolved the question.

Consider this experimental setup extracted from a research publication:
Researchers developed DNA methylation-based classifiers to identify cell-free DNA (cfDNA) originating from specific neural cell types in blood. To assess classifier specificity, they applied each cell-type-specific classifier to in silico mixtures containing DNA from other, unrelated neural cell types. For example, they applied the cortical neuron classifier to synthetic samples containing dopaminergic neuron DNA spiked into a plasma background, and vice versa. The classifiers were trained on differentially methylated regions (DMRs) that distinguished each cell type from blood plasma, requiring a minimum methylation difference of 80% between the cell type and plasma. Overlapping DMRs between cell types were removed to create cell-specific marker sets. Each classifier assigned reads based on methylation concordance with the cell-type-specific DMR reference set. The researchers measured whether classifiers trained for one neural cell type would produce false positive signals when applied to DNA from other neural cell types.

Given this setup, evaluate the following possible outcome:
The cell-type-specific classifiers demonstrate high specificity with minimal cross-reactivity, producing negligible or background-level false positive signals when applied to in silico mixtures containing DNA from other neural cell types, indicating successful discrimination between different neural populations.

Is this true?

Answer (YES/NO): YES